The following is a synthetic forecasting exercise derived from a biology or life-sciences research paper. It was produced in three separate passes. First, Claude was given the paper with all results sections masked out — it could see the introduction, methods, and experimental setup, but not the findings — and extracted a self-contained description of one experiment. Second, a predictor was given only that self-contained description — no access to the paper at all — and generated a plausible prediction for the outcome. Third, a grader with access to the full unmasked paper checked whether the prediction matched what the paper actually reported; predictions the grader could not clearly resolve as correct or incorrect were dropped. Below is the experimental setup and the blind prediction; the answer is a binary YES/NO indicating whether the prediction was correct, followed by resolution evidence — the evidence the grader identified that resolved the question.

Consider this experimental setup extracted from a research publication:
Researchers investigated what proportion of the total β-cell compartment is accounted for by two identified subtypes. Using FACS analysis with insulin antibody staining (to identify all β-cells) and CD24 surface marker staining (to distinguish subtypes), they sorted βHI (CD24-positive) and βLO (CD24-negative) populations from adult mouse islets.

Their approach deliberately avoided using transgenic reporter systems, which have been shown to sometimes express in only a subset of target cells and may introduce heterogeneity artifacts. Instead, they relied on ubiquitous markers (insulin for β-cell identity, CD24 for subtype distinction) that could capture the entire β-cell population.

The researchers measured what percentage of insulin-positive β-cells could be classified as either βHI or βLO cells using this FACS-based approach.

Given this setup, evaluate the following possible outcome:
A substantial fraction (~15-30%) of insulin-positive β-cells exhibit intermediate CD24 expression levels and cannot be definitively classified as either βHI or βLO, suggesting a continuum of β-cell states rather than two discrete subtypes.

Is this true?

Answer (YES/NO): NO